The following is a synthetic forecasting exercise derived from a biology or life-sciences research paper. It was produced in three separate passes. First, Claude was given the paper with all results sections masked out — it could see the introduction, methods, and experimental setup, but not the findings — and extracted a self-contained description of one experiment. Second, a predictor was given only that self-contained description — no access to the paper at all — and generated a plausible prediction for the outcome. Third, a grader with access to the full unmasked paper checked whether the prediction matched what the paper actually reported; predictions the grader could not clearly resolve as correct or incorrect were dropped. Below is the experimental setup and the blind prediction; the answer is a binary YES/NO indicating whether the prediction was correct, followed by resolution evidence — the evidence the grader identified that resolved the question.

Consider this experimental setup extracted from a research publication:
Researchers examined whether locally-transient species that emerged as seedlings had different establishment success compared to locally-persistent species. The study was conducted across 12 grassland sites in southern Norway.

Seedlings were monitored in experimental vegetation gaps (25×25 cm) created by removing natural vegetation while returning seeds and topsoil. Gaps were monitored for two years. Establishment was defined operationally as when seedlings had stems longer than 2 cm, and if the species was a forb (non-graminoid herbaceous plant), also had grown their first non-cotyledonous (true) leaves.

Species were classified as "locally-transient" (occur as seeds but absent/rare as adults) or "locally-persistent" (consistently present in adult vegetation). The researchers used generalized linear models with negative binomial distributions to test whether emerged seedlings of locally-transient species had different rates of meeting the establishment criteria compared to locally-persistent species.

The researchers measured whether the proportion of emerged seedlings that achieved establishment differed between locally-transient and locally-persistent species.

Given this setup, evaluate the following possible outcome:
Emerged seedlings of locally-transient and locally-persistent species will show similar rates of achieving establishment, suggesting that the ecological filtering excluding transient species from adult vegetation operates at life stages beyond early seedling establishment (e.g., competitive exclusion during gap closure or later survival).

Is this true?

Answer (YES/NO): YES